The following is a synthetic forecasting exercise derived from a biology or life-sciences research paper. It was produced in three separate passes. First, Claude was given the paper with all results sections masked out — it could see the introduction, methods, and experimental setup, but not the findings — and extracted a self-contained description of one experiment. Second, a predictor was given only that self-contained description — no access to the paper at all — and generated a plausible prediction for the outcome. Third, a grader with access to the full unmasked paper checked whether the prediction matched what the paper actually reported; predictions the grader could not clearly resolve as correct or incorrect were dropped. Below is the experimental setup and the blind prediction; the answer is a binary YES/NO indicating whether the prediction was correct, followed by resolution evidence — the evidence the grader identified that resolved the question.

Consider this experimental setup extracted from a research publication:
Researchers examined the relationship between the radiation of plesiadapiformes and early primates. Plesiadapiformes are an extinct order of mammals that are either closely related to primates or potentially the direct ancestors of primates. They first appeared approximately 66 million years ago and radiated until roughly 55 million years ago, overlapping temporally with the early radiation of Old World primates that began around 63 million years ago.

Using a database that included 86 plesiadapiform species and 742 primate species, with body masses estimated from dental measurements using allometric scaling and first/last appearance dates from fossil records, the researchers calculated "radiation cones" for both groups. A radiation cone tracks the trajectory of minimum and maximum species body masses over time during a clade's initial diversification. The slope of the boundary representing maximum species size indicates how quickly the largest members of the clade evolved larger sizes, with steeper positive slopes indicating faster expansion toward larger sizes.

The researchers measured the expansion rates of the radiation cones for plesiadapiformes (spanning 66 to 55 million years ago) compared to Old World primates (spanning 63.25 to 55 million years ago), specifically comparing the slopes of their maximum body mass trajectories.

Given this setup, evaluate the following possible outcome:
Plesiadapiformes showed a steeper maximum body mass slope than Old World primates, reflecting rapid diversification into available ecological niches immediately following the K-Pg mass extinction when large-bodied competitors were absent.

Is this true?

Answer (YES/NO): NO